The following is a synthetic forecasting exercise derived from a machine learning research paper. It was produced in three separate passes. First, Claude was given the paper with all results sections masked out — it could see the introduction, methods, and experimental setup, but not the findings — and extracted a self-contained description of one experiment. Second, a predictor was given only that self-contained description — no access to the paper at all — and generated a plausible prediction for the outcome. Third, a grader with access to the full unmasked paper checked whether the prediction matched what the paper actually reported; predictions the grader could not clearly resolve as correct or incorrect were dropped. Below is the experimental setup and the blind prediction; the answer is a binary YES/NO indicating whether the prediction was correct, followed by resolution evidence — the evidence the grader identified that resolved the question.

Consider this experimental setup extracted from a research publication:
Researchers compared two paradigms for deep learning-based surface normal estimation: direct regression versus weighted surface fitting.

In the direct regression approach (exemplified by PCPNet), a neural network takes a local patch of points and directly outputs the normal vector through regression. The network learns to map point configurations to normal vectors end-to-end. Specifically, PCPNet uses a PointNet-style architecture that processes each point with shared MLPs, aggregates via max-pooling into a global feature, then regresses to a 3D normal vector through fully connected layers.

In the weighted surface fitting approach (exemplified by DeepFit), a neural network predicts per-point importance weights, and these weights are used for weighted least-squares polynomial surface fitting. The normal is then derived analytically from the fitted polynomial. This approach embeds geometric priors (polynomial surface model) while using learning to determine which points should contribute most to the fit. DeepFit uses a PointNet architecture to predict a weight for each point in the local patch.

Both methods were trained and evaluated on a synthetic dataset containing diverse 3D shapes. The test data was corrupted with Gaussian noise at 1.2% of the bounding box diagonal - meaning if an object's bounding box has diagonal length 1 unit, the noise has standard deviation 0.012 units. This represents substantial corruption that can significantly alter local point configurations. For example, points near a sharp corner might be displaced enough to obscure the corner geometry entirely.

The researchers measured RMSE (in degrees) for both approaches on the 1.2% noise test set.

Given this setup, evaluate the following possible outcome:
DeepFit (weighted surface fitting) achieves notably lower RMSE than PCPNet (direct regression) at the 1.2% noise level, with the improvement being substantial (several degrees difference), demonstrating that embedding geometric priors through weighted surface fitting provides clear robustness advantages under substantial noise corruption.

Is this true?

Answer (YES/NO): NO